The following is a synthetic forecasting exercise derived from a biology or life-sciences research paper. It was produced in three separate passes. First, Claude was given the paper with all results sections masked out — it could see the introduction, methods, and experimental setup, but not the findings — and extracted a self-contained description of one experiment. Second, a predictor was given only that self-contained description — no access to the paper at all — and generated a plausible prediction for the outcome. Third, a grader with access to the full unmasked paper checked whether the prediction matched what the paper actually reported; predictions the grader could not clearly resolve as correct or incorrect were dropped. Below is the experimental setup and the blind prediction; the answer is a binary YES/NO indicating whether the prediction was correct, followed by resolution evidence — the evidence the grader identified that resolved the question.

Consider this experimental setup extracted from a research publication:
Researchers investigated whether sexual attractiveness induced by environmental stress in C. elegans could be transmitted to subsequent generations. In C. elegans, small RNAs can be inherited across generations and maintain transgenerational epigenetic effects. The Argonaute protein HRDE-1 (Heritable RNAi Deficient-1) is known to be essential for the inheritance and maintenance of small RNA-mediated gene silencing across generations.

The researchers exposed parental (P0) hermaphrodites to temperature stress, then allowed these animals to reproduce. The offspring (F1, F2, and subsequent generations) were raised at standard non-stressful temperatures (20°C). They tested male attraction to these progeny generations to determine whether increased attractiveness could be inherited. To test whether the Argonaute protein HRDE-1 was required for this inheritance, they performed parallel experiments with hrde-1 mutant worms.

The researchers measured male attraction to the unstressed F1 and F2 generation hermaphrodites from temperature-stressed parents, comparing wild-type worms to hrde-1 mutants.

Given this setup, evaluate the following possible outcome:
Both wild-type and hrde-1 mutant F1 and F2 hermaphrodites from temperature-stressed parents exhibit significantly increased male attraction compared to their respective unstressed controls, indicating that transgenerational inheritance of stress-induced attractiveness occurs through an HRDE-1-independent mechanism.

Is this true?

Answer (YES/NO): NO